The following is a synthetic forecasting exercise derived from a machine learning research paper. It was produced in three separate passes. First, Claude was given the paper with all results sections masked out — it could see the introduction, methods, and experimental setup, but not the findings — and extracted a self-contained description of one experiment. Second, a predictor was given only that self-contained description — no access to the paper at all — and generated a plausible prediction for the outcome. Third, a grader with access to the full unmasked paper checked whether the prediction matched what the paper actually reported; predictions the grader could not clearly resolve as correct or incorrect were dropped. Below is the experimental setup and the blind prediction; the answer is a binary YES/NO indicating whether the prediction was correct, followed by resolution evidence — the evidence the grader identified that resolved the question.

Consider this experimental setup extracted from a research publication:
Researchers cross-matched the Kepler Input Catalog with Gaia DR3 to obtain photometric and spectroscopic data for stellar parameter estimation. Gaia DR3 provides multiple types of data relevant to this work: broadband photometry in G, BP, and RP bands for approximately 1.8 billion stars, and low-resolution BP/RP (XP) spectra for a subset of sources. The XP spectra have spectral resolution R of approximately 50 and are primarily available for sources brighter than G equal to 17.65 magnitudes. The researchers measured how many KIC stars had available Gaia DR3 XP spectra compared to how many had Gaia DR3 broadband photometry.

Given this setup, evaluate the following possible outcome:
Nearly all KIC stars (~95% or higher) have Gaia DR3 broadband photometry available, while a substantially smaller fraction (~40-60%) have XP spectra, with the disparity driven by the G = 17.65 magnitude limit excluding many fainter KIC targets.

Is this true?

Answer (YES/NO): NO